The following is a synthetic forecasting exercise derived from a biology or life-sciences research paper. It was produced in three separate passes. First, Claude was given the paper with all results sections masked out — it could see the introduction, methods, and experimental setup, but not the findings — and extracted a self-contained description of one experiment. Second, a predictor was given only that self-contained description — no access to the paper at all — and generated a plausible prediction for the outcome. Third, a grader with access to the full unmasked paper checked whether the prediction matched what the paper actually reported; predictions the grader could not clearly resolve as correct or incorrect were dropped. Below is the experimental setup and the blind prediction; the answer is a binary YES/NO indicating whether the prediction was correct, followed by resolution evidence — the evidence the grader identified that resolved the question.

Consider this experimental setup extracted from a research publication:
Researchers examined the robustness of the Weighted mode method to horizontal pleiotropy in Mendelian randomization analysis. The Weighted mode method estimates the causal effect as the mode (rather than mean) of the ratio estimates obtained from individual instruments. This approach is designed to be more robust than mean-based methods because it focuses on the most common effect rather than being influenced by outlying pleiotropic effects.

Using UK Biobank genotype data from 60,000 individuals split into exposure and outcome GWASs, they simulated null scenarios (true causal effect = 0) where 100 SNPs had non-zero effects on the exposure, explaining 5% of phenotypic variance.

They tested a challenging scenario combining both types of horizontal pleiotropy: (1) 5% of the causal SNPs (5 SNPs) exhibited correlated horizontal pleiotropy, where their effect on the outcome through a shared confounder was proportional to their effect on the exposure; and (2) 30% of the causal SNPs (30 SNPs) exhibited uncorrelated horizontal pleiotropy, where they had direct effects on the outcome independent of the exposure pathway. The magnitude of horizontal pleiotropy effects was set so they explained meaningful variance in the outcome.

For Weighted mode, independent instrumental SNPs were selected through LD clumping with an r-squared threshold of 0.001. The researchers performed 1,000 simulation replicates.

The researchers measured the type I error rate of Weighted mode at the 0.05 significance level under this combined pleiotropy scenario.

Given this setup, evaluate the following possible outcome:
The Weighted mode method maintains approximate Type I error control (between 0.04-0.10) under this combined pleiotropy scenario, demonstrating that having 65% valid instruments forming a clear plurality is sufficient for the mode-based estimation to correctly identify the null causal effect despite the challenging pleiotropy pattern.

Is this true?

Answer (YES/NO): NO